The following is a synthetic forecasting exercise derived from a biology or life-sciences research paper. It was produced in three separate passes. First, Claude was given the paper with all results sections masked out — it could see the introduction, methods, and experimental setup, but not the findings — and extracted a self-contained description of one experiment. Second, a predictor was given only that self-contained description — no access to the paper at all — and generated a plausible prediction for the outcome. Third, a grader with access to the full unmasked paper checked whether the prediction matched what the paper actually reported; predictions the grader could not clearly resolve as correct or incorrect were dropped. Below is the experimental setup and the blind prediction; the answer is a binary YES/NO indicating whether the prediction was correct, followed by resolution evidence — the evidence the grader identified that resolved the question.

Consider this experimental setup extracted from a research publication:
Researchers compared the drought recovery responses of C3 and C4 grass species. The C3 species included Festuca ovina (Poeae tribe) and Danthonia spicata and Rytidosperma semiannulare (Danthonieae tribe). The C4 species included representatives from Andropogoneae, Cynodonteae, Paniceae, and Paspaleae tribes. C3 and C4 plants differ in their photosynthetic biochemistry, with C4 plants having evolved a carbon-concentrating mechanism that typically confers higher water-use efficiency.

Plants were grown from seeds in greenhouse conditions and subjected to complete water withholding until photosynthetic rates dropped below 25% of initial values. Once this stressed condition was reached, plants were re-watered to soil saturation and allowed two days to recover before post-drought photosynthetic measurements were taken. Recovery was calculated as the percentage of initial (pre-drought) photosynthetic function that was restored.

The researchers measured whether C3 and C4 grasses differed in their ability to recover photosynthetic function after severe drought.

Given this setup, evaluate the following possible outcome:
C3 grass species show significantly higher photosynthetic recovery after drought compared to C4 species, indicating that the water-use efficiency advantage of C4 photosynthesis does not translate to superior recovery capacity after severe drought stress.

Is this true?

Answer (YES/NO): NO